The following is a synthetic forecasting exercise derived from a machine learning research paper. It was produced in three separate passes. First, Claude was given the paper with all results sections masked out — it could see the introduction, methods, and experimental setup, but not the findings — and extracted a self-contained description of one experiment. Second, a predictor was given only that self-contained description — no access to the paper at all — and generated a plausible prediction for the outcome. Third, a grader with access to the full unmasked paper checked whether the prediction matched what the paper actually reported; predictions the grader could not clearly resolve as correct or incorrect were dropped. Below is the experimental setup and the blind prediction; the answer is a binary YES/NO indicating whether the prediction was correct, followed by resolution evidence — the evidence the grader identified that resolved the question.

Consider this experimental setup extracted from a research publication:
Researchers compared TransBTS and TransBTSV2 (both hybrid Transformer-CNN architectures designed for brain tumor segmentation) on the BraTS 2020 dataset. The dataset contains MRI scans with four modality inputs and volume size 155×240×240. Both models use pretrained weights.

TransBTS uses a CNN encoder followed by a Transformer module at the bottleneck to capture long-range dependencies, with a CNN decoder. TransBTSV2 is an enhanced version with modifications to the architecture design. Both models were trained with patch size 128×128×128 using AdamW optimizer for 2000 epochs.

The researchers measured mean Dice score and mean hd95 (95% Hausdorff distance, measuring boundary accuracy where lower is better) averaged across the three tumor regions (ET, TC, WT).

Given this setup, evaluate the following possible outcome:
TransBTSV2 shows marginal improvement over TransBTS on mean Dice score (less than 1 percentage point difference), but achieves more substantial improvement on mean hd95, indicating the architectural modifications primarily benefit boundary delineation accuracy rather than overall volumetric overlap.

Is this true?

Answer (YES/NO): NO